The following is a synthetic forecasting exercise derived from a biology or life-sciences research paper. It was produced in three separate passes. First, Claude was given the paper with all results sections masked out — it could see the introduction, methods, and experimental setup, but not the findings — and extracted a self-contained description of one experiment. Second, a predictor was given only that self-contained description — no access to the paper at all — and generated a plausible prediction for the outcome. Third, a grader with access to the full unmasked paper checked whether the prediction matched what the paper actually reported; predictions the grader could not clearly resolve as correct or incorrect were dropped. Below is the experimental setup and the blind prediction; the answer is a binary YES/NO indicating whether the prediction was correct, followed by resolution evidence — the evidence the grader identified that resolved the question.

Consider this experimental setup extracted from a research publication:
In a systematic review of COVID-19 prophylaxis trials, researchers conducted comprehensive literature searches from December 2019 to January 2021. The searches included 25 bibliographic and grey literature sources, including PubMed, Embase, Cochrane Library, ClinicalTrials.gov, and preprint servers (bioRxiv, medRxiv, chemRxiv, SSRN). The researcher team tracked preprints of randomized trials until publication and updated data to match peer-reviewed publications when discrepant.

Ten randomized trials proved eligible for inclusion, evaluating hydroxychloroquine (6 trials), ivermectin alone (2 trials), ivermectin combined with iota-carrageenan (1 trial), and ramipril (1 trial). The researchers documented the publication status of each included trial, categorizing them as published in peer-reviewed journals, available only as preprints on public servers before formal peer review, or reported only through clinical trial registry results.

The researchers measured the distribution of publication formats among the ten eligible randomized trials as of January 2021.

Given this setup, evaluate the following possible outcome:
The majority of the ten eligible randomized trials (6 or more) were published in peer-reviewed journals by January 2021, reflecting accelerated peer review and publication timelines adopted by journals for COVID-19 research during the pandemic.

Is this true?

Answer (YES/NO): YES